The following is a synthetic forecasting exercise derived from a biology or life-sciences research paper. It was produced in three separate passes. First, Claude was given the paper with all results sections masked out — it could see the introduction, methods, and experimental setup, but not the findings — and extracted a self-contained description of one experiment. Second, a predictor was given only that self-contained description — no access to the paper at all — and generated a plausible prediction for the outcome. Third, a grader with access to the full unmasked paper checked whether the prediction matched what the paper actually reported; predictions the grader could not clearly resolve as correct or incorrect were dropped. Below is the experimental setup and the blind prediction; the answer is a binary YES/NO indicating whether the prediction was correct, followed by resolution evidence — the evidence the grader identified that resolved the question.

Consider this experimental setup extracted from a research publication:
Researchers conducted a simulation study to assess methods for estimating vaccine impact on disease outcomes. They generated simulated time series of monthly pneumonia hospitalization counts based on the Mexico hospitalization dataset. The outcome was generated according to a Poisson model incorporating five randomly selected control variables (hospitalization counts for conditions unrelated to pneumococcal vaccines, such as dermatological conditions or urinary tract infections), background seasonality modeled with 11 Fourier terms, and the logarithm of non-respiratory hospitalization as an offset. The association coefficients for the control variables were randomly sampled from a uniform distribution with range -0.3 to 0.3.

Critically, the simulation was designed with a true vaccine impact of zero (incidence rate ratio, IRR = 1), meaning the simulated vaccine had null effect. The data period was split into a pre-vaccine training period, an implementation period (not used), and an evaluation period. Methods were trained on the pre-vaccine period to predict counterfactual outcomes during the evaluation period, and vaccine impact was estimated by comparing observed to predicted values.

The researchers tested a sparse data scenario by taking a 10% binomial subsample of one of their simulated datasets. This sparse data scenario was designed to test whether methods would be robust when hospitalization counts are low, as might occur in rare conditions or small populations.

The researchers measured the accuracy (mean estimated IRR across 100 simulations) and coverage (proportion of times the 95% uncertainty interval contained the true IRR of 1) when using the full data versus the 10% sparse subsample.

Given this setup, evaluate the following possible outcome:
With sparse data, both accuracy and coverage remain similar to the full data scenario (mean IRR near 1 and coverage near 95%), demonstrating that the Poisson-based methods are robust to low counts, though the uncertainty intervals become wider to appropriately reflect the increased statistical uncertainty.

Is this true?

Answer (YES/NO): NO